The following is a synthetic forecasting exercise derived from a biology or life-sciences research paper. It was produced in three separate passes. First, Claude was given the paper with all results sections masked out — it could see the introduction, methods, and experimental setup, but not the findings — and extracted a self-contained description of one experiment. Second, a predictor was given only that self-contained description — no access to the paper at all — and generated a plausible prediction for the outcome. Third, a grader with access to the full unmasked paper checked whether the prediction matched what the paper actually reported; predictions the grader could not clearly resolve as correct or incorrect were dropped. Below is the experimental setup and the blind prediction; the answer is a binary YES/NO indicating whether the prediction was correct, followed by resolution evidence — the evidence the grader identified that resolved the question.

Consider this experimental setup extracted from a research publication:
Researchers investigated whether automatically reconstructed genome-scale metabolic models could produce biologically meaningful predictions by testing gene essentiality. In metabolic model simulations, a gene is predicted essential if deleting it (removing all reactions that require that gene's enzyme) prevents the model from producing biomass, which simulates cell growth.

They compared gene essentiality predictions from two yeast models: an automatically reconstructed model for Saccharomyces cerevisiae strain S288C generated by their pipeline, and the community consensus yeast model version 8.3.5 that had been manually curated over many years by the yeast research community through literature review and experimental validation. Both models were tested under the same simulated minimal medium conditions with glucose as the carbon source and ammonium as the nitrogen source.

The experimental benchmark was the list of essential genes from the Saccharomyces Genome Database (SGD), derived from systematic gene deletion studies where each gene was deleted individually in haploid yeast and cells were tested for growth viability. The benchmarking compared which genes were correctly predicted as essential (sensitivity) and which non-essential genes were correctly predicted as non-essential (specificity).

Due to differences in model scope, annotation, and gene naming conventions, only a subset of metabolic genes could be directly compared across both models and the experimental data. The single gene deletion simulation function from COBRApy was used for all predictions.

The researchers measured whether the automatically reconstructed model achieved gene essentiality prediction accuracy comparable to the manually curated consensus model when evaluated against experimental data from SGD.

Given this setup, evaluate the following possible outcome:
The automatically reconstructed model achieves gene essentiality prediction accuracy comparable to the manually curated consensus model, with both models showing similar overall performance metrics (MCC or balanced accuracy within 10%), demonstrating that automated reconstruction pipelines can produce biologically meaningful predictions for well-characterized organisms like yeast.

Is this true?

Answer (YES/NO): NO